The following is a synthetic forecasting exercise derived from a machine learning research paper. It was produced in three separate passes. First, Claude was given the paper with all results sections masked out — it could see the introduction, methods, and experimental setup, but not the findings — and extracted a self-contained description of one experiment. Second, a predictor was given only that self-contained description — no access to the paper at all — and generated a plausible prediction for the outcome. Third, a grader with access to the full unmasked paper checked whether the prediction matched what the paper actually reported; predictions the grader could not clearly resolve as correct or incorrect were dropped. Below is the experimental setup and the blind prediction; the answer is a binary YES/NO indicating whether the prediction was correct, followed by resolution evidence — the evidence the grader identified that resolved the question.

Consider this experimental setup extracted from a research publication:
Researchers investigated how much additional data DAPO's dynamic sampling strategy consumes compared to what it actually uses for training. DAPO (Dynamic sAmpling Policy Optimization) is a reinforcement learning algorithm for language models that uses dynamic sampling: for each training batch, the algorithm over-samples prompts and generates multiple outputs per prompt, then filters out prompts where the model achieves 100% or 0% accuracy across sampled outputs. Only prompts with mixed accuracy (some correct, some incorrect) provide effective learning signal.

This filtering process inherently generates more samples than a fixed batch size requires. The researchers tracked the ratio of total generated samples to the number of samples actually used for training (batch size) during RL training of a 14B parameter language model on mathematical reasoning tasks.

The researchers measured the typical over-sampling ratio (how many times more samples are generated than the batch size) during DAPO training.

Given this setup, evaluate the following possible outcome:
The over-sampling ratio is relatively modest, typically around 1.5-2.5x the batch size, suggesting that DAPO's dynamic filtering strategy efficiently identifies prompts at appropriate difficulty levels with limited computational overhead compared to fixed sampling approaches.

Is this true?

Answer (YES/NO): NO